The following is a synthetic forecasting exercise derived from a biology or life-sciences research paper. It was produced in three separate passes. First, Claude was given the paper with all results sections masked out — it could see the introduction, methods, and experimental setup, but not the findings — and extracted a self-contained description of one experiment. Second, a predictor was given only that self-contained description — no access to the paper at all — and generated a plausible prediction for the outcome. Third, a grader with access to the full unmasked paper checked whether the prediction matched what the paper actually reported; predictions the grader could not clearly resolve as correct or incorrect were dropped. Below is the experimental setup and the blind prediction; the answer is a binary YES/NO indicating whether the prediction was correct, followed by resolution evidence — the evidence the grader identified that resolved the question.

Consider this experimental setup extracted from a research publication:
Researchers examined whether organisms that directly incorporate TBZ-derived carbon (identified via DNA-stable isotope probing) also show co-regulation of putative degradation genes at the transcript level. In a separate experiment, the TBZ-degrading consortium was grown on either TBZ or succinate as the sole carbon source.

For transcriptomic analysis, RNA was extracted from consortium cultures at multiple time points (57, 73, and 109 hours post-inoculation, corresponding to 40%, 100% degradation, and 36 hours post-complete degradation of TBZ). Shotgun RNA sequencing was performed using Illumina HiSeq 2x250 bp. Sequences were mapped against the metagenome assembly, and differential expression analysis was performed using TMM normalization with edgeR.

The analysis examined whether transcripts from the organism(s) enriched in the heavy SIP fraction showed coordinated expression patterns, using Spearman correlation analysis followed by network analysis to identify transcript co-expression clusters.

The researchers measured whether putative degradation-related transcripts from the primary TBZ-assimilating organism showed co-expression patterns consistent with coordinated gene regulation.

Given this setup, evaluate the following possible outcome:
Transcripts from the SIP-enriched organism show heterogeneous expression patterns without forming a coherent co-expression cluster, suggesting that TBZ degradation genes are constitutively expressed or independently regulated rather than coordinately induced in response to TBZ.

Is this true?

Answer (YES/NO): NO